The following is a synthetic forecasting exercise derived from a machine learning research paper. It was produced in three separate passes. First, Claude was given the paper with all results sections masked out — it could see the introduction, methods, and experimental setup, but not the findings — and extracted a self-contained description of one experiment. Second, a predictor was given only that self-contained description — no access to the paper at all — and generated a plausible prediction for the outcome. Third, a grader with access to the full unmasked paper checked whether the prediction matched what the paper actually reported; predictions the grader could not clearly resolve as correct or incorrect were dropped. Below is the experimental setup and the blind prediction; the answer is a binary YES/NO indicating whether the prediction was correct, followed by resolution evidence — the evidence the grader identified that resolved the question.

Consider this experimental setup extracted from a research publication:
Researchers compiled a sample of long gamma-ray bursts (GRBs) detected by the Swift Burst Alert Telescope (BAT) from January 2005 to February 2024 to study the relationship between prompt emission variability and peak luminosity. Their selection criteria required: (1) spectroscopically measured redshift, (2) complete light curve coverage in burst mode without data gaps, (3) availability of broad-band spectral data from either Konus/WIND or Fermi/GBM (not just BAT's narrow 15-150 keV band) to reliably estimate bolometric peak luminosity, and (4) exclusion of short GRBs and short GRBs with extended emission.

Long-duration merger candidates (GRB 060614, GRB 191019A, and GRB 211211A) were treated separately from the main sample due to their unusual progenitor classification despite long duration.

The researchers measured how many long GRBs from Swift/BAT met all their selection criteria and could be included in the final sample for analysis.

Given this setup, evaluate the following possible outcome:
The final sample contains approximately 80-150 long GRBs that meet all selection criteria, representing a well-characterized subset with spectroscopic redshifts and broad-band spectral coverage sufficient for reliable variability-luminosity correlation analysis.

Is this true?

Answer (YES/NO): NO